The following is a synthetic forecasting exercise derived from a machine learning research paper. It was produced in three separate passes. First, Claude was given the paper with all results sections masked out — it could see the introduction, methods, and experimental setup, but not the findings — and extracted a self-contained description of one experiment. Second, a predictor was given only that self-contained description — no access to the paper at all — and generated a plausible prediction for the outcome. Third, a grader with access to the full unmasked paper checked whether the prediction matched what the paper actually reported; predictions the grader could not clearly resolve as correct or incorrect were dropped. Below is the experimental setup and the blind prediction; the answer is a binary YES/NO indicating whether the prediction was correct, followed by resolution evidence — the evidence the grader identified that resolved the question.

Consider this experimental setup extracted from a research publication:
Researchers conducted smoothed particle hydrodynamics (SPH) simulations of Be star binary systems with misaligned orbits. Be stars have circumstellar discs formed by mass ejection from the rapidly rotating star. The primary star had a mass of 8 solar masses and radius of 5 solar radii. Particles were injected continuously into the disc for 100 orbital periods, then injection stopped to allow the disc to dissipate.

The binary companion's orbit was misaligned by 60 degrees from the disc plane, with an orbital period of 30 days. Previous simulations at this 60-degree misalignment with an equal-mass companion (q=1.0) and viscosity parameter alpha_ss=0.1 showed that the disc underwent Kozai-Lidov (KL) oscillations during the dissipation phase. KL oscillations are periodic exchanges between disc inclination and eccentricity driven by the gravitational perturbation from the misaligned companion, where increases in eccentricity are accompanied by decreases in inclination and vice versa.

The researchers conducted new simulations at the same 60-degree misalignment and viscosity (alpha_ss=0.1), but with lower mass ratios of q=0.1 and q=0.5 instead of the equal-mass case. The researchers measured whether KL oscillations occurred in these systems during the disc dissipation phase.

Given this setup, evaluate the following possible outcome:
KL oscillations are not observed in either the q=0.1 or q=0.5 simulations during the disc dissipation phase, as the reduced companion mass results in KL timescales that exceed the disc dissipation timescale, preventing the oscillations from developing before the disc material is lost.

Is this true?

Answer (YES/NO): NO